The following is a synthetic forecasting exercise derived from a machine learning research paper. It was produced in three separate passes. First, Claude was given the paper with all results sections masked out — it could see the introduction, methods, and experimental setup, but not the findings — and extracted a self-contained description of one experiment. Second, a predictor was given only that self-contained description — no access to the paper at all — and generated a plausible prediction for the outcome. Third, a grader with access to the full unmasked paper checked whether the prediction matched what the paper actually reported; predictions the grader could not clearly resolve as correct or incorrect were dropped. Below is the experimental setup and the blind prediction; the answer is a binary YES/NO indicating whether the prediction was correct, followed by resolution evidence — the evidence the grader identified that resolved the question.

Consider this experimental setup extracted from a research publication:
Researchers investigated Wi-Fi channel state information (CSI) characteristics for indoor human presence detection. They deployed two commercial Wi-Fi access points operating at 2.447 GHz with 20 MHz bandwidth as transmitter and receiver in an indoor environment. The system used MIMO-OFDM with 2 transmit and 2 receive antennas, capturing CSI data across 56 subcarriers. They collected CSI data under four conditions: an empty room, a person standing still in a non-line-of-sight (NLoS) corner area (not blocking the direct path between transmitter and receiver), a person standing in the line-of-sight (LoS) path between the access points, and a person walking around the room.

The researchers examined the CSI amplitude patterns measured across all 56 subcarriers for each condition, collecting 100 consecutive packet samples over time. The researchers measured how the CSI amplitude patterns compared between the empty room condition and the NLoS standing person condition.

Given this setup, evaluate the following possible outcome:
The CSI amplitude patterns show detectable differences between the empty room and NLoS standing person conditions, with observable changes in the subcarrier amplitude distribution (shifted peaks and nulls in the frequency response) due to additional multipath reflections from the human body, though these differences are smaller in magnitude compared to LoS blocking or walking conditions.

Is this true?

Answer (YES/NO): NO